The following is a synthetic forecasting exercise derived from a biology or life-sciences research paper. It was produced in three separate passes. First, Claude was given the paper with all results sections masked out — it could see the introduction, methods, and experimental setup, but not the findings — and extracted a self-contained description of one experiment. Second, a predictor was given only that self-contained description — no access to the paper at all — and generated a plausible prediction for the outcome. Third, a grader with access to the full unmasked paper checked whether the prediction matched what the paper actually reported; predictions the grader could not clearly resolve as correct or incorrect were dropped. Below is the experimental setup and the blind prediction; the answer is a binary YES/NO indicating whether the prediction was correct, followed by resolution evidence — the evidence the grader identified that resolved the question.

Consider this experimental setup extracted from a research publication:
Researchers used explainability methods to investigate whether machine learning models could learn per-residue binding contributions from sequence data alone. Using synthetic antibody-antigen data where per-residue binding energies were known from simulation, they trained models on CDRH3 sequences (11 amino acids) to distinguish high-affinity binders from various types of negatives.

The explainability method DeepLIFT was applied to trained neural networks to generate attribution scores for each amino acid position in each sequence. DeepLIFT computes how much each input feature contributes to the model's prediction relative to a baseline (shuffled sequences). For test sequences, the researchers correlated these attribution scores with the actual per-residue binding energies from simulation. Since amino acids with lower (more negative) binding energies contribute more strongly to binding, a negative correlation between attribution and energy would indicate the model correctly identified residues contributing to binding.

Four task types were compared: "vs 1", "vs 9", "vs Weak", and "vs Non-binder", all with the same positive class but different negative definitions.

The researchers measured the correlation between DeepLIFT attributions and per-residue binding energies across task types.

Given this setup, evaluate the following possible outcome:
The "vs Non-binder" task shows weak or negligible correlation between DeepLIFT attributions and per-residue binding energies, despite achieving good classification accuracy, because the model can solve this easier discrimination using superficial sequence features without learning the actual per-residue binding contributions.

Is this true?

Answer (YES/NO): NO